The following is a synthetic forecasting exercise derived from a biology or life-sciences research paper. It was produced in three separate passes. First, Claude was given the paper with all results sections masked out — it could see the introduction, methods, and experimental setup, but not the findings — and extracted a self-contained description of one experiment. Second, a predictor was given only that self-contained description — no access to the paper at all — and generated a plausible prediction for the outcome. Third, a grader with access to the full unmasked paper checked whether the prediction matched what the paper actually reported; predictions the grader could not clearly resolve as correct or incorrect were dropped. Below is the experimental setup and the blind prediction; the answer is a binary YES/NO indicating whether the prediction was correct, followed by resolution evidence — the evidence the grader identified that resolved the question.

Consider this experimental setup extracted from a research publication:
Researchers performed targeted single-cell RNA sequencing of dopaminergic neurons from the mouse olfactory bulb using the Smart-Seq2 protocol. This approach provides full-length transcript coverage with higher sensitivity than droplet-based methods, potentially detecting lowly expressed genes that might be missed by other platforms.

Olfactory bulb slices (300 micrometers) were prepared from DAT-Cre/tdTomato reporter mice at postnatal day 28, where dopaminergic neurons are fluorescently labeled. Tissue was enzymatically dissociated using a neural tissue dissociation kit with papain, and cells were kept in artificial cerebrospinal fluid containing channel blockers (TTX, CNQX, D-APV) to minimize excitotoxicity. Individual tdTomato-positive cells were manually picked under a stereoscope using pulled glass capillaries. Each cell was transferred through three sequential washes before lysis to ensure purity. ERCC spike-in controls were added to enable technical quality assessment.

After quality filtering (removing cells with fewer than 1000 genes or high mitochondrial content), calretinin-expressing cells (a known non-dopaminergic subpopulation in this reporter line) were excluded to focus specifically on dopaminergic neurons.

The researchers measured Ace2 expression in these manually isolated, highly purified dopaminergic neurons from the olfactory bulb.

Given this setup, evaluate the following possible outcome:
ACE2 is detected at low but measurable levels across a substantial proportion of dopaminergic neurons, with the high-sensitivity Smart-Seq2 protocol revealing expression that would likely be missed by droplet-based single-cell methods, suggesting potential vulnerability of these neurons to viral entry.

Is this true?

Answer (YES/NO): NO